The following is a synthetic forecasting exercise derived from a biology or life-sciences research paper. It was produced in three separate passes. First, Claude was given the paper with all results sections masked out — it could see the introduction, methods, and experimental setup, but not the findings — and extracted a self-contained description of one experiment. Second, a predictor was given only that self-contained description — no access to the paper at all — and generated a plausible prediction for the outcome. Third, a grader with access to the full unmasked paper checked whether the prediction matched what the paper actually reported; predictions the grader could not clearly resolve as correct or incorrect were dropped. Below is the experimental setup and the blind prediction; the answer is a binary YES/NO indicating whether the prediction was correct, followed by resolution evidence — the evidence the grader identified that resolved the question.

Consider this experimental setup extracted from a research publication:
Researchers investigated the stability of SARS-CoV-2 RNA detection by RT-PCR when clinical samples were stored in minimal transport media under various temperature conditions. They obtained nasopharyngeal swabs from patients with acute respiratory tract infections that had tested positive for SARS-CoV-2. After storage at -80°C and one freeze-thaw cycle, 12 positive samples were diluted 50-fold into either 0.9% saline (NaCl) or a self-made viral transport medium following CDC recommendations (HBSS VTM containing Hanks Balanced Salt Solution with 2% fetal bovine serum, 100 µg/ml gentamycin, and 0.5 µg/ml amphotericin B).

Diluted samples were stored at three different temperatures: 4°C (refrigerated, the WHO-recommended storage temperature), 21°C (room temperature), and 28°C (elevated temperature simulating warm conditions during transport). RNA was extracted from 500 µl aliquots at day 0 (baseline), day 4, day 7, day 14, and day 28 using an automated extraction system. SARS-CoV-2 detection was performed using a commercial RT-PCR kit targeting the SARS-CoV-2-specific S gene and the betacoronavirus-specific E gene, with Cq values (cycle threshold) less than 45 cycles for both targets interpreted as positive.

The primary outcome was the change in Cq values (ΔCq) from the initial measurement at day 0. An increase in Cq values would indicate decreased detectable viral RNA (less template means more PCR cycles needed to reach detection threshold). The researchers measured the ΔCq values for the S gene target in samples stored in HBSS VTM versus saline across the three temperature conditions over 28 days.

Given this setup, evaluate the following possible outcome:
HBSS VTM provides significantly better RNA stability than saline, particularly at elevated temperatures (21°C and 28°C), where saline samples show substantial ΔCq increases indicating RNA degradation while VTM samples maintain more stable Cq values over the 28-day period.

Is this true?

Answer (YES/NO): NO